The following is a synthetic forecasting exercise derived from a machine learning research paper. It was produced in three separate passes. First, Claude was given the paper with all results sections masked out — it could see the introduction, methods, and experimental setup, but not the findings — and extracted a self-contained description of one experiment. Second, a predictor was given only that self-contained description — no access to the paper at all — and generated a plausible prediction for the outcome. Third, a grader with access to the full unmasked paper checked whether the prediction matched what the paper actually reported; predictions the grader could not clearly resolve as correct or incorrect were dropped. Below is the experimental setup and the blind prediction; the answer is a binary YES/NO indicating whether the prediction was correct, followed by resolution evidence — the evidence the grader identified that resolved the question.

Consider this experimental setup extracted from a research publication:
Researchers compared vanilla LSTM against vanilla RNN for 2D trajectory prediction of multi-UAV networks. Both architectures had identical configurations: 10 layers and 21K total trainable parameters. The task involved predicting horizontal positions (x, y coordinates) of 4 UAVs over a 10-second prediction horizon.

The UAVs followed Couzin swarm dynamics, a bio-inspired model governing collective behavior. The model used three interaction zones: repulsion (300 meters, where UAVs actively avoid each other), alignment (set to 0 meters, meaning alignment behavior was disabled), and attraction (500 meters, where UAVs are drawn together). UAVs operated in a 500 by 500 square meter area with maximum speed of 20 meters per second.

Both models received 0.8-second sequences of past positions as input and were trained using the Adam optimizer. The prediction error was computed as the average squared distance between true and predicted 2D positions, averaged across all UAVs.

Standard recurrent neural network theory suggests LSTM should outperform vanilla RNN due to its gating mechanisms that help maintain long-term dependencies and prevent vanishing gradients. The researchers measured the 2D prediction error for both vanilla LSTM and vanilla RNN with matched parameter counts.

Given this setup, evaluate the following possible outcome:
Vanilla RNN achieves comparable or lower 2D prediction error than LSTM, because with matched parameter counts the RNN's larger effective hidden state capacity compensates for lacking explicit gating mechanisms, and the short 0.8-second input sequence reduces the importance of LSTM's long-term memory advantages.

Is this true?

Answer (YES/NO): YES